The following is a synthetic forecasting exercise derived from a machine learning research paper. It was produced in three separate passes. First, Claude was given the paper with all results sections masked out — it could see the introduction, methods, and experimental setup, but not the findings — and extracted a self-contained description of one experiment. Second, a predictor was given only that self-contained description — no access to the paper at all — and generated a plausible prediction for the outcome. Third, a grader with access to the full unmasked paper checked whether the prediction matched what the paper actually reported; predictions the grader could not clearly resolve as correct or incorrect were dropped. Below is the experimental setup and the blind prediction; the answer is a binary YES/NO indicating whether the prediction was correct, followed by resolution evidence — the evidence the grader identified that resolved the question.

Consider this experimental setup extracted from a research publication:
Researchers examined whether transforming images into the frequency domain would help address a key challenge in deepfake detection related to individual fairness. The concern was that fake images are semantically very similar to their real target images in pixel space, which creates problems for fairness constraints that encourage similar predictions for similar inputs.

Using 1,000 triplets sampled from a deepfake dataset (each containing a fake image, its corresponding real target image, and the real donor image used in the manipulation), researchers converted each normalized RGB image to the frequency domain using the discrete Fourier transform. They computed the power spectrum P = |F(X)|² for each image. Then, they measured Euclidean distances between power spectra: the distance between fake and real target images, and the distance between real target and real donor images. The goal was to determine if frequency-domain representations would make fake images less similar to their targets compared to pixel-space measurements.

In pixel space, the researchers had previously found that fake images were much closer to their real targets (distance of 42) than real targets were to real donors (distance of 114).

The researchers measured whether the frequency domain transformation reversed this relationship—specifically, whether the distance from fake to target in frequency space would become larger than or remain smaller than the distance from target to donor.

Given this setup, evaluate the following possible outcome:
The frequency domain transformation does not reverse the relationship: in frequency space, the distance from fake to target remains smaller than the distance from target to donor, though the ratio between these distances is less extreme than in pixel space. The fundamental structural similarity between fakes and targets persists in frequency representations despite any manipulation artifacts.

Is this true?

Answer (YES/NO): YES